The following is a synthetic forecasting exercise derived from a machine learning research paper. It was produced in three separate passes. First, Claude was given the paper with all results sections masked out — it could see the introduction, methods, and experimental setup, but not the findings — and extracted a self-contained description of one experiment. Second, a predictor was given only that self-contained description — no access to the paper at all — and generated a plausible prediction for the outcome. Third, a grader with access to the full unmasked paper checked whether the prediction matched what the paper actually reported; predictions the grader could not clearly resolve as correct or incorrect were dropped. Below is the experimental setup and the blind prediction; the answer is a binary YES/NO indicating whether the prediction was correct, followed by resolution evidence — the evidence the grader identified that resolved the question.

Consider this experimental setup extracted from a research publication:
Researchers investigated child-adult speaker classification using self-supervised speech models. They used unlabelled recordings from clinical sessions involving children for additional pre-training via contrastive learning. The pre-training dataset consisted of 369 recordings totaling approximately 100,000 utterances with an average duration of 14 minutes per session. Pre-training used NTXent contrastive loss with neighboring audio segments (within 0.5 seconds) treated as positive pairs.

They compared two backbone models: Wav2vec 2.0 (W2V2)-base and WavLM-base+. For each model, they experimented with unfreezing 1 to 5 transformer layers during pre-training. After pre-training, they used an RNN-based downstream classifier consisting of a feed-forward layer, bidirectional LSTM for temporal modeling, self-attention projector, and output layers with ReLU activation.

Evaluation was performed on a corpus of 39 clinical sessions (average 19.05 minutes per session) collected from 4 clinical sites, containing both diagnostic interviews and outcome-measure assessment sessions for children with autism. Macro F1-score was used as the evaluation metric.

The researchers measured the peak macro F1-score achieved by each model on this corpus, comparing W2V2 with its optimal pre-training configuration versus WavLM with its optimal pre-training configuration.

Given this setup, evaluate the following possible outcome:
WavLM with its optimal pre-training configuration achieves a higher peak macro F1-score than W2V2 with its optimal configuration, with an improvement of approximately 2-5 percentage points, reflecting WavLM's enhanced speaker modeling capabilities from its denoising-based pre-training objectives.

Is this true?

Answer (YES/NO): YES